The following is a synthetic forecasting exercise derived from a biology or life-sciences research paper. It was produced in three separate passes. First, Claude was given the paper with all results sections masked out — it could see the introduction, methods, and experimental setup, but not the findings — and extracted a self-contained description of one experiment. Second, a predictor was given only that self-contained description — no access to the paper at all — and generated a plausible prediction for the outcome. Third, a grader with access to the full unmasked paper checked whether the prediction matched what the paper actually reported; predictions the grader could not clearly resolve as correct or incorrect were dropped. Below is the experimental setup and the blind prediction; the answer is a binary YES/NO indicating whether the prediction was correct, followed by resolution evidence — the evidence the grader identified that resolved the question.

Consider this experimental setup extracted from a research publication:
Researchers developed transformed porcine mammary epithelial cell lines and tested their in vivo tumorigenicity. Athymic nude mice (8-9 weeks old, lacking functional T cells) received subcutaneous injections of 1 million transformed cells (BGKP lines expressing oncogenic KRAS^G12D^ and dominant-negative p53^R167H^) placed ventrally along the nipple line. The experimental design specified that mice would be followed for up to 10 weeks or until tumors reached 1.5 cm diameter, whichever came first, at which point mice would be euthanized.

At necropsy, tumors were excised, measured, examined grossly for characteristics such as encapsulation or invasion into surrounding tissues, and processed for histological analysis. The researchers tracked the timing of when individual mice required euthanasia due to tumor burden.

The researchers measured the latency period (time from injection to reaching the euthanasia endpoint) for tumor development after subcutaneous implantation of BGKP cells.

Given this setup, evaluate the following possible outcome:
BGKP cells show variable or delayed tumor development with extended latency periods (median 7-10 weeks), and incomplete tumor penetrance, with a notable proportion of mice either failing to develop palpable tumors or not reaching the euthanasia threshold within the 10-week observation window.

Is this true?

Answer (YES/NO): NO